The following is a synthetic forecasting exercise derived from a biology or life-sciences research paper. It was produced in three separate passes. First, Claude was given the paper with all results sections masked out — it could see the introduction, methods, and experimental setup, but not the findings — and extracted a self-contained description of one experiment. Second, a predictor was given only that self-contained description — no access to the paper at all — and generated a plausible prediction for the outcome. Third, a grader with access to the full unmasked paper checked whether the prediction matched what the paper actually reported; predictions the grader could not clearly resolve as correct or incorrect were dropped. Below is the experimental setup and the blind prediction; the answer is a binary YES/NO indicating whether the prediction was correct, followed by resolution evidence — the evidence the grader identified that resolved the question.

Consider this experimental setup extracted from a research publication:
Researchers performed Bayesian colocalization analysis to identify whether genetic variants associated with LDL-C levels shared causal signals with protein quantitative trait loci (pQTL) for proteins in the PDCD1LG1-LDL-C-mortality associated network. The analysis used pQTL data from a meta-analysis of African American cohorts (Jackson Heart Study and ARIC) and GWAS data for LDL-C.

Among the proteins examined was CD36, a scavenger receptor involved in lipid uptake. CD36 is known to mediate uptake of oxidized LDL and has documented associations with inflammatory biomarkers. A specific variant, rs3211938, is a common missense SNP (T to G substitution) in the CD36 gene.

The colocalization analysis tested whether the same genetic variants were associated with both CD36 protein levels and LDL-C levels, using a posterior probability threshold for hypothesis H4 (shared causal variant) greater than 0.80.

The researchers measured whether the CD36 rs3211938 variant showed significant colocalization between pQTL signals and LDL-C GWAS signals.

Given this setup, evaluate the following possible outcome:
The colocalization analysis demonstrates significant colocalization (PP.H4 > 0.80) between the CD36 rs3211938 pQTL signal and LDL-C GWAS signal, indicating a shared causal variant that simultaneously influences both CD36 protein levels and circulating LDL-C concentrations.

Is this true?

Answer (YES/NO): NO